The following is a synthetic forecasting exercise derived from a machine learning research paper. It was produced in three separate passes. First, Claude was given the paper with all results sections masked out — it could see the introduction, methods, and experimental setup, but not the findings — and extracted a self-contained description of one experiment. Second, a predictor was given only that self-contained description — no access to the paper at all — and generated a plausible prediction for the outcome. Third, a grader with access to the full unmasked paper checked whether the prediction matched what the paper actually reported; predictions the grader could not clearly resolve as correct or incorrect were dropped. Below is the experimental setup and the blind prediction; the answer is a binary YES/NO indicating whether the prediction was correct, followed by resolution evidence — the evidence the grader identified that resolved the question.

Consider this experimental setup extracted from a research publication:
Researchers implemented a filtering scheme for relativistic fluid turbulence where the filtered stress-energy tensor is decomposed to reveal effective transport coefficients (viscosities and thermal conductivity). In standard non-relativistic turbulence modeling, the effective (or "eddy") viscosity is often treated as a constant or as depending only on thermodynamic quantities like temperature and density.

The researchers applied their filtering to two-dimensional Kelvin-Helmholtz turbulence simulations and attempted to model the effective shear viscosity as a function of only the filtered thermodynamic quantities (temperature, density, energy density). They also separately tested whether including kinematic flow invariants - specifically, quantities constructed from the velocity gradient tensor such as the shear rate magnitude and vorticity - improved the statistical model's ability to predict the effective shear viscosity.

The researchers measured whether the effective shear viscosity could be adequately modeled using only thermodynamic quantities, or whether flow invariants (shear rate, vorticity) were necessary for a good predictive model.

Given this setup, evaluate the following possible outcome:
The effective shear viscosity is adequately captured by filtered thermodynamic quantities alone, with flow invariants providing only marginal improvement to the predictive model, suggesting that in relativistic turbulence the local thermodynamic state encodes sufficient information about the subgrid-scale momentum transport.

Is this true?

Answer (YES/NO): NO